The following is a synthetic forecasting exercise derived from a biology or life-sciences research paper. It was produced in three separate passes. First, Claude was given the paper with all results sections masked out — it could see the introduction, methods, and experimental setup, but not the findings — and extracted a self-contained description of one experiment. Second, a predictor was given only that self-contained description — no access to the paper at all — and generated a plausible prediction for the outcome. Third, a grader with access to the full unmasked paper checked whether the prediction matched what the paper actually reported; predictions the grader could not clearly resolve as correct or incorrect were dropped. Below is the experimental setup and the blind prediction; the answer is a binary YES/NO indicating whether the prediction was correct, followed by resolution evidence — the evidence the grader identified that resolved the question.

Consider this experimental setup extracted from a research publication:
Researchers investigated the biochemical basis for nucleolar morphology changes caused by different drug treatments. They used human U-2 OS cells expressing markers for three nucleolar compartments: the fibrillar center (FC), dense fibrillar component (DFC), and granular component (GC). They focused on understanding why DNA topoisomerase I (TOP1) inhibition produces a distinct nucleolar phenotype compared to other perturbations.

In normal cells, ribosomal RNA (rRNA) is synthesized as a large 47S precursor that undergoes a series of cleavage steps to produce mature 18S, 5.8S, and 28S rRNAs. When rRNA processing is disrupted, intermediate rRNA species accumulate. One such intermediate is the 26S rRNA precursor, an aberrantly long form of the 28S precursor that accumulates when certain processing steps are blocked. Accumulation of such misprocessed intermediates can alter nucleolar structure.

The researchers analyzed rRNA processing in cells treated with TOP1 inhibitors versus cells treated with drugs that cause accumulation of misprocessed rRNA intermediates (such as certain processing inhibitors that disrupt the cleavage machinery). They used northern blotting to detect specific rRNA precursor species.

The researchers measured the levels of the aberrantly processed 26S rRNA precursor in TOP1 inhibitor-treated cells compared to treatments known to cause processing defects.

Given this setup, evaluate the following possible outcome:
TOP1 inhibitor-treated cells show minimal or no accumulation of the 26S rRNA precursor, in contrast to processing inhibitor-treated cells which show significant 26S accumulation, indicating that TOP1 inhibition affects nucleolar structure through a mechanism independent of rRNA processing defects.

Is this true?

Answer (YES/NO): NO